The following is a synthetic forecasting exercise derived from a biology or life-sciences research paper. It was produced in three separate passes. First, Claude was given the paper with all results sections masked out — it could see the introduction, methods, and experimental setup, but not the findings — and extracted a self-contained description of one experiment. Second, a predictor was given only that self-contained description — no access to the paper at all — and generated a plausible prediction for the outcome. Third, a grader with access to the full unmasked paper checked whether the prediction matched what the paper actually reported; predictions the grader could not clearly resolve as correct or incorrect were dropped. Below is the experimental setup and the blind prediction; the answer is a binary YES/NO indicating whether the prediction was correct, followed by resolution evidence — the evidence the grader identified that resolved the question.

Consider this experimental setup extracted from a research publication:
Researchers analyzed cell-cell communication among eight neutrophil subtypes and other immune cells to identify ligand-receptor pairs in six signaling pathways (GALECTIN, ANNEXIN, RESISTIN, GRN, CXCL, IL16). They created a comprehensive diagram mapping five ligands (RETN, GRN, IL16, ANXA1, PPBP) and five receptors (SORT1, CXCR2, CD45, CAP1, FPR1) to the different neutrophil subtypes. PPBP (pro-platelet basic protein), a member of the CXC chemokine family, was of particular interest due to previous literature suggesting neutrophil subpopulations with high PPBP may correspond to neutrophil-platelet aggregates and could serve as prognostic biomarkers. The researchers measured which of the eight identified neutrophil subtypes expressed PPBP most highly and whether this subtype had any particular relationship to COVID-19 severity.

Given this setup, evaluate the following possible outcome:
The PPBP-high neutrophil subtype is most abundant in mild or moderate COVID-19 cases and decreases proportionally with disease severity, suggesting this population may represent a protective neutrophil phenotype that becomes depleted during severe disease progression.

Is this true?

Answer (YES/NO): NO